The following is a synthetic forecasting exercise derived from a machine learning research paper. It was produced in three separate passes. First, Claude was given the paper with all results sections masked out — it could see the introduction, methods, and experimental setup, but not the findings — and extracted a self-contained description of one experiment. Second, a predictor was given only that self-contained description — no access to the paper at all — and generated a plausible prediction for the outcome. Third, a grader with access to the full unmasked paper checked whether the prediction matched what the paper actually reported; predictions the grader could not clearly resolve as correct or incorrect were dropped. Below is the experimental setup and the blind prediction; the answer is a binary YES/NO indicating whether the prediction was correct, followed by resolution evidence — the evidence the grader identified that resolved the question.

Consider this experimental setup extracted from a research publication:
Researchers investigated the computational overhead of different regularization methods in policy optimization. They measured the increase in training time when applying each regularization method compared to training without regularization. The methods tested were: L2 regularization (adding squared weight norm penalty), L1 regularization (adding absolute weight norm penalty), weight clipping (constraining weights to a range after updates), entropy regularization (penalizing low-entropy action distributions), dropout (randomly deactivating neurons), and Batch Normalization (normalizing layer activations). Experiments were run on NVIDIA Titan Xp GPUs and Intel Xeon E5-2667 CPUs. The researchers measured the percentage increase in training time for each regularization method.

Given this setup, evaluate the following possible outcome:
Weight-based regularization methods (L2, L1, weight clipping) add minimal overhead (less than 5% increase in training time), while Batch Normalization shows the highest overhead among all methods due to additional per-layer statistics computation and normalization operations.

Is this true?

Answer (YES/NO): YES